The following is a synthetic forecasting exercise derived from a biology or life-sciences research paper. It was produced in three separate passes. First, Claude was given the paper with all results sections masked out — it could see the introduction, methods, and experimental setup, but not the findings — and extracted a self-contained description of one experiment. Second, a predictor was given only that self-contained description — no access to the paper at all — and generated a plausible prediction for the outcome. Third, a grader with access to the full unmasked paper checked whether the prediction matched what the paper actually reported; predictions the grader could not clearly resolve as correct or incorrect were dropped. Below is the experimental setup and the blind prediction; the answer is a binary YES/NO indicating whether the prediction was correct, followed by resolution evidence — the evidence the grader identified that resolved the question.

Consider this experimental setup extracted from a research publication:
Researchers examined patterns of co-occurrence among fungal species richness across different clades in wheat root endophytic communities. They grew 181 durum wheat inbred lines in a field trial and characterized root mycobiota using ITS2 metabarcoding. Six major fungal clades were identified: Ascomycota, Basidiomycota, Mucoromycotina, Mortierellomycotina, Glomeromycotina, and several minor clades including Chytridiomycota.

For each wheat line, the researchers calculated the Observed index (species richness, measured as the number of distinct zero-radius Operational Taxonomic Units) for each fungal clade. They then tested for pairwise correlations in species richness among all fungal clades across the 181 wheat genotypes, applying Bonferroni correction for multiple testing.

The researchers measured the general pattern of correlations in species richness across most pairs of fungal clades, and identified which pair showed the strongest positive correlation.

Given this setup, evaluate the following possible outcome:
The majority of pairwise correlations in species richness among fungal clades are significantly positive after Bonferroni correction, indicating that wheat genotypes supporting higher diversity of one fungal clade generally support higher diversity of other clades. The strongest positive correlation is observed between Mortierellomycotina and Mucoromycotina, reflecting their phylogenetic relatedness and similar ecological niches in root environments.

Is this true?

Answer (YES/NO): NO